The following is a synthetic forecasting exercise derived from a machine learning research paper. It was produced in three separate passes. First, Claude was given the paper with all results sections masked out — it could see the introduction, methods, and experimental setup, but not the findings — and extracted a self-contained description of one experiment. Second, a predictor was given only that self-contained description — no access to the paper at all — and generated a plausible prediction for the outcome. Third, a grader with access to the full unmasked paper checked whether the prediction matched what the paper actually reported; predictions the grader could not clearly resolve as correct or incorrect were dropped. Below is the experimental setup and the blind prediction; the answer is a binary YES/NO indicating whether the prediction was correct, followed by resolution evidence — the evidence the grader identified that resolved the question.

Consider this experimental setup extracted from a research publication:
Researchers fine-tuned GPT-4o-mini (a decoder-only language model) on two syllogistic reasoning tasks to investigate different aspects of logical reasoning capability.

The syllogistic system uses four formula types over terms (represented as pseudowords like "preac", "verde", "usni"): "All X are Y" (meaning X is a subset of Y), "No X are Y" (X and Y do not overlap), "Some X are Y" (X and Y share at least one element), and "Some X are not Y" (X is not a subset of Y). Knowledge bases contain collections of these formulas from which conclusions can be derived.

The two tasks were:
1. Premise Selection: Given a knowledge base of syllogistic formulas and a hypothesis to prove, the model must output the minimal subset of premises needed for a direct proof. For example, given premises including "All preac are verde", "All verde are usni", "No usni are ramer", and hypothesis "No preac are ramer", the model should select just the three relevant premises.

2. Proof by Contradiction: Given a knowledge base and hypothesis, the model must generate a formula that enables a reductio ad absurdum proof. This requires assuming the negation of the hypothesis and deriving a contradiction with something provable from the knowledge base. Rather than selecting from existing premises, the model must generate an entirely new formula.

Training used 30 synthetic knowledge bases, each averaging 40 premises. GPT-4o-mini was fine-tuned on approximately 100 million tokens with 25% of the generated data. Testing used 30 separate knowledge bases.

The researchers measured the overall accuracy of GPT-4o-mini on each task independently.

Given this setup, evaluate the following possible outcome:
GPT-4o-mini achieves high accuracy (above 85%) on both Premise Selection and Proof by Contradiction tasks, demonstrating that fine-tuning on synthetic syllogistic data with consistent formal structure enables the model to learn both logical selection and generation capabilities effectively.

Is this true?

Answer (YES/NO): YES